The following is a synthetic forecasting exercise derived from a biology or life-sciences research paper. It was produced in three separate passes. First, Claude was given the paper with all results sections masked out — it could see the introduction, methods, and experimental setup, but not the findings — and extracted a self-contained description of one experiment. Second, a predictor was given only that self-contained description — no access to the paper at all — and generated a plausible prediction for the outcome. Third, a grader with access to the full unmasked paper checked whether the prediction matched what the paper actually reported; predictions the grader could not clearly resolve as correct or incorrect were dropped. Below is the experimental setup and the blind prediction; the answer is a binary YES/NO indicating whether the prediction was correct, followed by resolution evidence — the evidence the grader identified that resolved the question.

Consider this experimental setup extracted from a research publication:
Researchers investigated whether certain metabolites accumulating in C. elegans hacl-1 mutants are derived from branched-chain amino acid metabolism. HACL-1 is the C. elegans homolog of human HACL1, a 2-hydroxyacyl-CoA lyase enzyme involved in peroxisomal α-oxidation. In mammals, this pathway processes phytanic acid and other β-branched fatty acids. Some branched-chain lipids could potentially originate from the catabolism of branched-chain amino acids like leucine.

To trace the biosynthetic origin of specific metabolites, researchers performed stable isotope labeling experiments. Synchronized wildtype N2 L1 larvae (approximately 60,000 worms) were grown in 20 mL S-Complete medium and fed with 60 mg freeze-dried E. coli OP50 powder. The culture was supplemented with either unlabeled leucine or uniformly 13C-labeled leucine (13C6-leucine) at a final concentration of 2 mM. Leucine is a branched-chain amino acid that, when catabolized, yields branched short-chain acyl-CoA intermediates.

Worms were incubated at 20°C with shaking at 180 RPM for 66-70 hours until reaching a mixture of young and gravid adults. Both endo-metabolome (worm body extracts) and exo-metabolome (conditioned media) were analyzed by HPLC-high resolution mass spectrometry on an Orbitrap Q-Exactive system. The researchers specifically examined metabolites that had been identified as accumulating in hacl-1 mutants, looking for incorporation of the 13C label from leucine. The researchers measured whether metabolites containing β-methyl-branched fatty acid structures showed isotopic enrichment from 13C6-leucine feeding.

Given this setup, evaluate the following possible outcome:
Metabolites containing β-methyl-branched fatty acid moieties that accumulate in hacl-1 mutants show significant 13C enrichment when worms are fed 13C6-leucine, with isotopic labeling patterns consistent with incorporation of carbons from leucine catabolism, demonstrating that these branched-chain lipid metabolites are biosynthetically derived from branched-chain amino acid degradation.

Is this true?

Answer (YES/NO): NO